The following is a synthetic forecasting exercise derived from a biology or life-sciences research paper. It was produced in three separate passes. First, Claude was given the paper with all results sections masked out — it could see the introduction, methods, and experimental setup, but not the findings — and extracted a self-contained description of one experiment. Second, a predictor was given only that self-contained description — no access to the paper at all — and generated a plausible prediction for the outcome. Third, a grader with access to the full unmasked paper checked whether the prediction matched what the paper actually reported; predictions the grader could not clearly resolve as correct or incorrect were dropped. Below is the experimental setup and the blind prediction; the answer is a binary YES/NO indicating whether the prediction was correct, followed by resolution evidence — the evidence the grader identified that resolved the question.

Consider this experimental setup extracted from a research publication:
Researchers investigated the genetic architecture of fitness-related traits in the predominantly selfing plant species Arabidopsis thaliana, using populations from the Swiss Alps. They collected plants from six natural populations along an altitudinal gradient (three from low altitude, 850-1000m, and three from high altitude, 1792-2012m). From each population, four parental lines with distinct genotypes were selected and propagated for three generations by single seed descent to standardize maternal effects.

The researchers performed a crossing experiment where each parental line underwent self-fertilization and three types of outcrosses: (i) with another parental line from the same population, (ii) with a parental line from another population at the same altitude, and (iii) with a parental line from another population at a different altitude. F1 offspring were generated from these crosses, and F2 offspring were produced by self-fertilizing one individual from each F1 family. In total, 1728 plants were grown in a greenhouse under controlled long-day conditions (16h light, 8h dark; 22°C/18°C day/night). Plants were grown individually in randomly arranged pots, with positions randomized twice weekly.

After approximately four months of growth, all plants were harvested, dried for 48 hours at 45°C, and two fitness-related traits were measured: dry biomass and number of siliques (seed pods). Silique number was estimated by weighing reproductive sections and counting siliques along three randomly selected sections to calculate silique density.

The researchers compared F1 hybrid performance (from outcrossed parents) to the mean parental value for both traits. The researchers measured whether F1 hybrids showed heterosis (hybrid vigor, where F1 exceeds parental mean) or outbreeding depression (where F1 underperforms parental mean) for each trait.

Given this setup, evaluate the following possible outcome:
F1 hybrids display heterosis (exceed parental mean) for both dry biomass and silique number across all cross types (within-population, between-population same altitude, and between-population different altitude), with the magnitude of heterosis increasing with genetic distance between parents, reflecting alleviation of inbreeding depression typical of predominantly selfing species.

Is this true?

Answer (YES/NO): NO